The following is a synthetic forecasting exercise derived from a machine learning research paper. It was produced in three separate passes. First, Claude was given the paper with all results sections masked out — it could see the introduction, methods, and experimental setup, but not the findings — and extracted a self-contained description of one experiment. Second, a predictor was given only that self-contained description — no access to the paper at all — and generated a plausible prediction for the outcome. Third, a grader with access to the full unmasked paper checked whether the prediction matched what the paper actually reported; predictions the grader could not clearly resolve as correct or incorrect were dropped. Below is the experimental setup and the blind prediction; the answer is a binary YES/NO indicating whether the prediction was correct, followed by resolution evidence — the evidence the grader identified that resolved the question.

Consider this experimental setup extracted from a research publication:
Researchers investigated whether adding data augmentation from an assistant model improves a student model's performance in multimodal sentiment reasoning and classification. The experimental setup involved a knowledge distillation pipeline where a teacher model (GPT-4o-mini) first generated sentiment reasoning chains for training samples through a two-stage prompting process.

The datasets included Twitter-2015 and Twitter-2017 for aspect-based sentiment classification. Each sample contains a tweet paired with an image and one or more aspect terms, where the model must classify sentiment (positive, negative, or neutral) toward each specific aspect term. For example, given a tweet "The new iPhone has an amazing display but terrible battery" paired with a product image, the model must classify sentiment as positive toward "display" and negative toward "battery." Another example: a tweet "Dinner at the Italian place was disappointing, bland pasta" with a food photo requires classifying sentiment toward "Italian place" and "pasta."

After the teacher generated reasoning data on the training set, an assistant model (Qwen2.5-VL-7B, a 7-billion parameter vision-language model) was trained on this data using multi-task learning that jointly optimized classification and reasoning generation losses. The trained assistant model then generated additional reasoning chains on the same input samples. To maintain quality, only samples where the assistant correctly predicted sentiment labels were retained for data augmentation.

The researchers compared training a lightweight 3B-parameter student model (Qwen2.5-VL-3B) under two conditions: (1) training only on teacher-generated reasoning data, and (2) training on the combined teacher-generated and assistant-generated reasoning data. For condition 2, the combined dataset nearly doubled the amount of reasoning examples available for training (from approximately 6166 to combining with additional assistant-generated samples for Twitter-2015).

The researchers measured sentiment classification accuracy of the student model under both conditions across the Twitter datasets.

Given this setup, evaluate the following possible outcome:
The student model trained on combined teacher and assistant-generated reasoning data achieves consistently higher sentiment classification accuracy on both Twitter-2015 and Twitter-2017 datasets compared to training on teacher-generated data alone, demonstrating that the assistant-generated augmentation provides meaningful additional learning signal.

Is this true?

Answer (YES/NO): YES